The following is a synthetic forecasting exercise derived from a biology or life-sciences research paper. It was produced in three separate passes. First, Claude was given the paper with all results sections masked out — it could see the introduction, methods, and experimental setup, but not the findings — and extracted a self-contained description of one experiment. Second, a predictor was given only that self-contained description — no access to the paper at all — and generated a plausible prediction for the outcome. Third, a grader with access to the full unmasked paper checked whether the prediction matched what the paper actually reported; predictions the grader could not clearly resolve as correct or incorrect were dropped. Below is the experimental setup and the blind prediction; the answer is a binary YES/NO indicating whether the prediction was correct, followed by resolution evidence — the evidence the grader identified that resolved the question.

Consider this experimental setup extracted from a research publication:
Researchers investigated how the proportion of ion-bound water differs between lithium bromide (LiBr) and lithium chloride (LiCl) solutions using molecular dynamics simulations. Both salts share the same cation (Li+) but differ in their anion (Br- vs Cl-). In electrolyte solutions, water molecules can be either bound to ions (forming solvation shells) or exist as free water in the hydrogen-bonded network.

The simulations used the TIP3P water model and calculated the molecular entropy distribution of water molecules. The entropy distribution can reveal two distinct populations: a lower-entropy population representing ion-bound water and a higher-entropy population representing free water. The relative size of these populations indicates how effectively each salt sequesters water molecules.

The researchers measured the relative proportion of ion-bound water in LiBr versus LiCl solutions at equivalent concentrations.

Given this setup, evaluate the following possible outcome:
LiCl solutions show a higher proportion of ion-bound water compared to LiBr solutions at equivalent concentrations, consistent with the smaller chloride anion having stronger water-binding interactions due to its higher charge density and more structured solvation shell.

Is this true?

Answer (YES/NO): NO